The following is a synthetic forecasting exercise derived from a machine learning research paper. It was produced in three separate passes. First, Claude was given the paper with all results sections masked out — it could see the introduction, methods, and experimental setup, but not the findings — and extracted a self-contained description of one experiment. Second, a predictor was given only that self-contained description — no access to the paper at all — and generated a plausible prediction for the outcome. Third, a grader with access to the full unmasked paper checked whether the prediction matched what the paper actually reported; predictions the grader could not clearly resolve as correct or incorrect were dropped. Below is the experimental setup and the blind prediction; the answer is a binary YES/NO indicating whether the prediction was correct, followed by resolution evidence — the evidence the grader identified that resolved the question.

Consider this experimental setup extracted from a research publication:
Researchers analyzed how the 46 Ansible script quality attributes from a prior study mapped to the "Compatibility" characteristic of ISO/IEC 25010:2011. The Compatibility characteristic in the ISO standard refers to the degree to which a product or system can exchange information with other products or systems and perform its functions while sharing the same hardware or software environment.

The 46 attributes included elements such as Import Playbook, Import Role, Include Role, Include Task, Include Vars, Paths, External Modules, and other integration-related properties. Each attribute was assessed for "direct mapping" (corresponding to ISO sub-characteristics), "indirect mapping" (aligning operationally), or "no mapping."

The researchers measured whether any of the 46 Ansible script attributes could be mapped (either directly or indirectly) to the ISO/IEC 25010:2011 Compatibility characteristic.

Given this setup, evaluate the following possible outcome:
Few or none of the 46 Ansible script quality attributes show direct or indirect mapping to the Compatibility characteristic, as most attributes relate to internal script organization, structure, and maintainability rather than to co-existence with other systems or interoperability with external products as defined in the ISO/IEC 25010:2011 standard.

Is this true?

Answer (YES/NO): YES